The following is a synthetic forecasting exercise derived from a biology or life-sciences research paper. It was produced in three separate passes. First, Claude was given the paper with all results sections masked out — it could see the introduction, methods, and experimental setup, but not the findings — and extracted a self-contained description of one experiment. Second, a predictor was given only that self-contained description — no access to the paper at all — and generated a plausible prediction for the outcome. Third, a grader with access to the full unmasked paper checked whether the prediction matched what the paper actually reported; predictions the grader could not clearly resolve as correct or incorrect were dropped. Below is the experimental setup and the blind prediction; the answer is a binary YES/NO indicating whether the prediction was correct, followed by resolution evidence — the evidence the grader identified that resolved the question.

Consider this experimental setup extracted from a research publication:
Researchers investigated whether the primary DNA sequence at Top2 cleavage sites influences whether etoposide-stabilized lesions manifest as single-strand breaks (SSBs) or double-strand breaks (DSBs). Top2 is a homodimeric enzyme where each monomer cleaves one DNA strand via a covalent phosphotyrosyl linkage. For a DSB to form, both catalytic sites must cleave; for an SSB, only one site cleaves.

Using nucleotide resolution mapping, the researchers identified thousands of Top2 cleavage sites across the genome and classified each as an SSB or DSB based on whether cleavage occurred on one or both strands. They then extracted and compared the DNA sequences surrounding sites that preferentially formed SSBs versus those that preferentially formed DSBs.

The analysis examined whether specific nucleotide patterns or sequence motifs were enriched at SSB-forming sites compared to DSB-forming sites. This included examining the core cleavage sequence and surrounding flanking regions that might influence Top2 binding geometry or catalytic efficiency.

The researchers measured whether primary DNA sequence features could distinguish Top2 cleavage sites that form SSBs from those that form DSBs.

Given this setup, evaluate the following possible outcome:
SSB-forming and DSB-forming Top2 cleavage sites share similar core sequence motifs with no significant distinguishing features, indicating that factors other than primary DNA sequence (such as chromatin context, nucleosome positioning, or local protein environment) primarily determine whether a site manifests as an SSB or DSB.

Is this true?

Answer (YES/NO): NO